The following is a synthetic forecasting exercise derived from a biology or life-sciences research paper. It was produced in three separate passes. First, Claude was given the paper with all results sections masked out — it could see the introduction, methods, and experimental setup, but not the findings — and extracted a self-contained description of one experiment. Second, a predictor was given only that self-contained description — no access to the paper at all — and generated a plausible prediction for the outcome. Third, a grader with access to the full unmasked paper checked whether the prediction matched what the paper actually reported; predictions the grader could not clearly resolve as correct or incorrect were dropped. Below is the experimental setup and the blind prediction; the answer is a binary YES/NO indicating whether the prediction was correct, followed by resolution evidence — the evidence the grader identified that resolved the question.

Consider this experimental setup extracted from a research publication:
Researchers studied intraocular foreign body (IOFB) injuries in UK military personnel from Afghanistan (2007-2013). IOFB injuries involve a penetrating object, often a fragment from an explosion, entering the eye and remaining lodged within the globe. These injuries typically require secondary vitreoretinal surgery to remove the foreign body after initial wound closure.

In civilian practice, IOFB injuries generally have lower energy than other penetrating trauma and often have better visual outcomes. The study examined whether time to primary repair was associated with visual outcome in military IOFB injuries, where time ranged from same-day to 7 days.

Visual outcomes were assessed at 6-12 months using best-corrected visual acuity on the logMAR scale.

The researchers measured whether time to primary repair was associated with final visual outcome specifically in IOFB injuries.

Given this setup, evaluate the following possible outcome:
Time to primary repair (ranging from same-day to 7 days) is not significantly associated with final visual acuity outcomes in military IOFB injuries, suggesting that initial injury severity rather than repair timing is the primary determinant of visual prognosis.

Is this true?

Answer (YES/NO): NO